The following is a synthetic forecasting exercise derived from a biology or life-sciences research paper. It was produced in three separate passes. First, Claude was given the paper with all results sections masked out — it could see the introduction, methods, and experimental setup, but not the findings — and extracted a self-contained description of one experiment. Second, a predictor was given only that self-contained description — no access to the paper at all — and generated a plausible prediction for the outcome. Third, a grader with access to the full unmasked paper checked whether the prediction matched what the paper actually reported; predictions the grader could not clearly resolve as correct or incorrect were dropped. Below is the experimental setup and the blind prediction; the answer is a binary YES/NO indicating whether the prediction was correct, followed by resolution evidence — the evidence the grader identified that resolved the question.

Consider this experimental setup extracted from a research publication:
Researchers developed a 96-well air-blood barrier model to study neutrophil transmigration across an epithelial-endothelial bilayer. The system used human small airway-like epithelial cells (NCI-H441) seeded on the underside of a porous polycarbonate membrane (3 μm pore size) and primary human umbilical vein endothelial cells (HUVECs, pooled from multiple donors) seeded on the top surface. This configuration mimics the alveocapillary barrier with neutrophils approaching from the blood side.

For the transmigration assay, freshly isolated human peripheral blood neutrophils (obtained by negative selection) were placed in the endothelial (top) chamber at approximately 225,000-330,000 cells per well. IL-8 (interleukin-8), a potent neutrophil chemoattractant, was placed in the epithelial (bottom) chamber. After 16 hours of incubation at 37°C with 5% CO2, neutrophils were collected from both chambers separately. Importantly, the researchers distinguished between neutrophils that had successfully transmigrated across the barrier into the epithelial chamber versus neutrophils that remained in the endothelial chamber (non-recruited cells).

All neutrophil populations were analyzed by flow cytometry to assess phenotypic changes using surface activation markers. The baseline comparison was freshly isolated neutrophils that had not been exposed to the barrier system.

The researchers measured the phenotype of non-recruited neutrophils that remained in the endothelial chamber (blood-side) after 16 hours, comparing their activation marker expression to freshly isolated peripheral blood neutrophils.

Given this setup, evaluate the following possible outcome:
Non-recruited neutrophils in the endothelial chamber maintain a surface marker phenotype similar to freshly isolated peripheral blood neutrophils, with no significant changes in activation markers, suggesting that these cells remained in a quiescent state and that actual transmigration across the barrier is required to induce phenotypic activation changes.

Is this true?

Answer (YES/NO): NO